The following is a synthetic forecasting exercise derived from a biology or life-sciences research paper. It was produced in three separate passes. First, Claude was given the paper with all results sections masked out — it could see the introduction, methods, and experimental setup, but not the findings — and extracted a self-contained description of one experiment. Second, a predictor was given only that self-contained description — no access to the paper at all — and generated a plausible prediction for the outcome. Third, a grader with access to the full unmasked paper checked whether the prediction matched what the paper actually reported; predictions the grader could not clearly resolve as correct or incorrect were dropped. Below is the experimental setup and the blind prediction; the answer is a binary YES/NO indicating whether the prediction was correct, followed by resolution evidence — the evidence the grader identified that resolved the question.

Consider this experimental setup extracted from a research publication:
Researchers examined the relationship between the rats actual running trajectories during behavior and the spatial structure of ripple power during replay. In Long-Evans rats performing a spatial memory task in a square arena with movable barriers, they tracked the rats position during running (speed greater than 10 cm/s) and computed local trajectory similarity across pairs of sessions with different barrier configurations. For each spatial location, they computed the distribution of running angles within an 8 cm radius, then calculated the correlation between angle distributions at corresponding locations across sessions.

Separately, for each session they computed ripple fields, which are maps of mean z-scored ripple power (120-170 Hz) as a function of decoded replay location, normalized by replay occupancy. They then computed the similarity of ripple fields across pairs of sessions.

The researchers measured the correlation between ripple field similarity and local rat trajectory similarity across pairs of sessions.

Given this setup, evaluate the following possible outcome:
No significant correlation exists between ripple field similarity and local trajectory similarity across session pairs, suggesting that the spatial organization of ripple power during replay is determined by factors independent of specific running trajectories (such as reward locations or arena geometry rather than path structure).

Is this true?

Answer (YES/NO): YES